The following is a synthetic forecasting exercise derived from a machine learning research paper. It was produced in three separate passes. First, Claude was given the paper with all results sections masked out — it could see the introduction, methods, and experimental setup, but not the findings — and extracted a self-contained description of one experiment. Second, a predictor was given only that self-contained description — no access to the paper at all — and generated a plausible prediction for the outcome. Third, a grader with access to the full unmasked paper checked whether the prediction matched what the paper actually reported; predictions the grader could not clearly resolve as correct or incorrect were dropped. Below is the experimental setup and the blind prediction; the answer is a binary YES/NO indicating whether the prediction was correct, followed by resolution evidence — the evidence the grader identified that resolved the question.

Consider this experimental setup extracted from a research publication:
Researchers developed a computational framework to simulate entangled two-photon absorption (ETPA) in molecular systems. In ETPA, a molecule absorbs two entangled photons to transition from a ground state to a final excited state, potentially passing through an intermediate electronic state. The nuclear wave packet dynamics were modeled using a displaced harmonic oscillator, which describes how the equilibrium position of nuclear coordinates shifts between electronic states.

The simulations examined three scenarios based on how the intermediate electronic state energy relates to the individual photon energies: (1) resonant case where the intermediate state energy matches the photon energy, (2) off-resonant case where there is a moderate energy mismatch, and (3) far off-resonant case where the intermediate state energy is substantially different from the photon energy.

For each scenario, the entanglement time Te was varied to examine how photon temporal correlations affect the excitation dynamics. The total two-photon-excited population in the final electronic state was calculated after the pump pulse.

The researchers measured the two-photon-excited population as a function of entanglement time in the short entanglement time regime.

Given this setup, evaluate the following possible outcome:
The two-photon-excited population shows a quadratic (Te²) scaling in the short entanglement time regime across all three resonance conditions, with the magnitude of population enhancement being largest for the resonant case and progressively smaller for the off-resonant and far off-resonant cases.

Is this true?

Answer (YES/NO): NO